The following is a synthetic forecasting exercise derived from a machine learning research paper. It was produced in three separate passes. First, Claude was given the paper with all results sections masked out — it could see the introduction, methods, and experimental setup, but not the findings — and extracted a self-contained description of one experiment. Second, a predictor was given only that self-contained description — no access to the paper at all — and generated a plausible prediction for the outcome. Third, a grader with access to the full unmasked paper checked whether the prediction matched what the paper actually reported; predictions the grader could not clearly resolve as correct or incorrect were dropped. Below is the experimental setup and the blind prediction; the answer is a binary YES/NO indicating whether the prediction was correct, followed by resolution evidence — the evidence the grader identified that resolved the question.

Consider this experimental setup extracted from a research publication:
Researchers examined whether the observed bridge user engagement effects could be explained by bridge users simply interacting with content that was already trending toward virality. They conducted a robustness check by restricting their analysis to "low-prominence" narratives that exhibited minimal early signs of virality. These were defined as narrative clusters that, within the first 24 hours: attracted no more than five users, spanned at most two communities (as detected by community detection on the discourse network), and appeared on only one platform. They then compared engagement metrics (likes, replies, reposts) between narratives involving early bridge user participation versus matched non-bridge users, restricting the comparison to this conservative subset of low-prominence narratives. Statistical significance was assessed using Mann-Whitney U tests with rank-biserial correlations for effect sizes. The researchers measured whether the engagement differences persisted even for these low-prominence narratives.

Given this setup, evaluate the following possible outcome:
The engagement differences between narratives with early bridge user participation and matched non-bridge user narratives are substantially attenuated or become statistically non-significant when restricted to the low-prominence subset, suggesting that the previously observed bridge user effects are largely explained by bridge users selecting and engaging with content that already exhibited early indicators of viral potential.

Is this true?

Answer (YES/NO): NO